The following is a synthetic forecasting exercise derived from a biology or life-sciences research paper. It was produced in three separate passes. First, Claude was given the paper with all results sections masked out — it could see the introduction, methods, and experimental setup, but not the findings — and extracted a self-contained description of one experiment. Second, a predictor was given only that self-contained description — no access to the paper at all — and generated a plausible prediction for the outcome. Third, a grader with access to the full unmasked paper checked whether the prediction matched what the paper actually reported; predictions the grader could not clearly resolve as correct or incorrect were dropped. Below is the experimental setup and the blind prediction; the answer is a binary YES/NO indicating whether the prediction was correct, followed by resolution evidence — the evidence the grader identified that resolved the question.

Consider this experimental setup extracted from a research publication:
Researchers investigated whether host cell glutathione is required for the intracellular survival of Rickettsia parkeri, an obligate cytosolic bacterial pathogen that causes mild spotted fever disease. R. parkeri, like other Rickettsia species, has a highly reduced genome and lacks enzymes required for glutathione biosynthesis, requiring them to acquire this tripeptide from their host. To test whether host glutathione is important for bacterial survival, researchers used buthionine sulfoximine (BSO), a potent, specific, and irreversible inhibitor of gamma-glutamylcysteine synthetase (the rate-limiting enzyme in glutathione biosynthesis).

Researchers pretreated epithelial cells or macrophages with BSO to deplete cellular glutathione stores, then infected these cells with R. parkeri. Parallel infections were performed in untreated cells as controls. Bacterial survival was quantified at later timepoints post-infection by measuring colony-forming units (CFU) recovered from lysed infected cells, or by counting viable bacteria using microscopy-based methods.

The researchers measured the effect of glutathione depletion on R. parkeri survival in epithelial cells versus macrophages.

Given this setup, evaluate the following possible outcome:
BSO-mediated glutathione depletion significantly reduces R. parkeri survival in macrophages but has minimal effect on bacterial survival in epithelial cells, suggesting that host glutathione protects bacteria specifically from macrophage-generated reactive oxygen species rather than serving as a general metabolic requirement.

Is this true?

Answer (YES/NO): NO